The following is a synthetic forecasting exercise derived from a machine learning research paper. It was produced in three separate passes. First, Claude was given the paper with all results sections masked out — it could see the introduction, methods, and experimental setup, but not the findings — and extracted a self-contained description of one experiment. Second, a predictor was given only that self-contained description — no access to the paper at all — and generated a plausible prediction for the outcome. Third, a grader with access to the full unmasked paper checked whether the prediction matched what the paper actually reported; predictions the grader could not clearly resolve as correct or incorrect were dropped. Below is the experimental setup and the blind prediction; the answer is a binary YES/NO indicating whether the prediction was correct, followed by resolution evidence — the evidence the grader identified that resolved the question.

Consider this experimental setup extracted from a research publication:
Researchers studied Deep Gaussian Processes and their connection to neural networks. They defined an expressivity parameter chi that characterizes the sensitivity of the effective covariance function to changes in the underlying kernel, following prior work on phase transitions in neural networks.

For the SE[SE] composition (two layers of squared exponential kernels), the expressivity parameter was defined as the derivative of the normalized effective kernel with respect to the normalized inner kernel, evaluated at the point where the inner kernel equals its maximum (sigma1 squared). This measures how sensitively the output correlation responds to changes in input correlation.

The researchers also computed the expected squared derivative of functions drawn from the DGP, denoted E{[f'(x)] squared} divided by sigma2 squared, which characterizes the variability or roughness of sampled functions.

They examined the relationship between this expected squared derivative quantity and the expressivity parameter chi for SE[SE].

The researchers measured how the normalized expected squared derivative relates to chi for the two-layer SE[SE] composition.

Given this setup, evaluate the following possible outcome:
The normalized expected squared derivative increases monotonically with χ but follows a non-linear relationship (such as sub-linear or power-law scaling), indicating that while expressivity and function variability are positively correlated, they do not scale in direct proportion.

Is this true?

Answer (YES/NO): NO